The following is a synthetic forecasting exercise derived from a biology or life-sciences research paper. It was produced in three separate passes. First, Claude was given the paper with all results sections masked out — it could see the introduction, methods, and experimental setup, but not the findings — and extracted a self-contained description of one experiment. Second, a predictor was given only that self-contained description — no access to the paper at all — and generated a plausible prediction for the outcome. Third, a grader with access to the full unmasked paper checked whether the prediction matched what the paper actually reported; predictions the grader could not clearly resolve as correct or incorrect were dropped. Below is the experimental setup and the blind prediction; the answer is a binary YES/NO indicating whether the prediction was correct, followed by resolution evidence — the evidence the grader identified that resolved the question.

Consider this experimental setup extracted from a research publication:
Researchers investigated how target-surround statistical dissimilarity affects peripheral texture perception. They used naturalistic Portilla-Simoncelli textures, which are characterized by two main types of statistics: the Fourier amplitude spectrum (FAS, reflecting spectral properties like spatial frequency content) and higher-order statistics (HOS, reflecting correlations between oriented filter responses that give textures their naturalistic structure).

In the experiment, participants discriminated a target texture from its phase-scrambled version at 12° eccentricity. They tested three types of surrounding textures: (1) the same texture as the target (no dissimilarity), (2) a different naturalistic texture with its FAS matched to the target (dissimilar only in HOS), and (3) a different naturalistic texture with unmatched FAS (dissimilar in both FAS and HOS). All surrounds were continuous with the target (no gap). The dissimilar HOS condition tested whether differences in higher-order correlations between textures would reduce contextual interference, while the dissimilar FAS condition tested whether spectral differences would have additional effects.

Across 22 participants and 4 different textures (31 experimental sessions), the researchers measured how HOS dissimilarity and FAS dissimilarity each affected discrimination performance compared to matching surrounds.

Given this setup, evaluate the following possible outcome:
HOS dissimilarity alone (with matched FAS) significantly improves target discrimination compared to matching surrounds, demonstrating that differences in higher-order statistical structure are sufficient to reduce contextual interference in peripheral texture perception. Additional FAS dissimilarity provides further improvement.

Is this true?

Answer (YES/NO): NO